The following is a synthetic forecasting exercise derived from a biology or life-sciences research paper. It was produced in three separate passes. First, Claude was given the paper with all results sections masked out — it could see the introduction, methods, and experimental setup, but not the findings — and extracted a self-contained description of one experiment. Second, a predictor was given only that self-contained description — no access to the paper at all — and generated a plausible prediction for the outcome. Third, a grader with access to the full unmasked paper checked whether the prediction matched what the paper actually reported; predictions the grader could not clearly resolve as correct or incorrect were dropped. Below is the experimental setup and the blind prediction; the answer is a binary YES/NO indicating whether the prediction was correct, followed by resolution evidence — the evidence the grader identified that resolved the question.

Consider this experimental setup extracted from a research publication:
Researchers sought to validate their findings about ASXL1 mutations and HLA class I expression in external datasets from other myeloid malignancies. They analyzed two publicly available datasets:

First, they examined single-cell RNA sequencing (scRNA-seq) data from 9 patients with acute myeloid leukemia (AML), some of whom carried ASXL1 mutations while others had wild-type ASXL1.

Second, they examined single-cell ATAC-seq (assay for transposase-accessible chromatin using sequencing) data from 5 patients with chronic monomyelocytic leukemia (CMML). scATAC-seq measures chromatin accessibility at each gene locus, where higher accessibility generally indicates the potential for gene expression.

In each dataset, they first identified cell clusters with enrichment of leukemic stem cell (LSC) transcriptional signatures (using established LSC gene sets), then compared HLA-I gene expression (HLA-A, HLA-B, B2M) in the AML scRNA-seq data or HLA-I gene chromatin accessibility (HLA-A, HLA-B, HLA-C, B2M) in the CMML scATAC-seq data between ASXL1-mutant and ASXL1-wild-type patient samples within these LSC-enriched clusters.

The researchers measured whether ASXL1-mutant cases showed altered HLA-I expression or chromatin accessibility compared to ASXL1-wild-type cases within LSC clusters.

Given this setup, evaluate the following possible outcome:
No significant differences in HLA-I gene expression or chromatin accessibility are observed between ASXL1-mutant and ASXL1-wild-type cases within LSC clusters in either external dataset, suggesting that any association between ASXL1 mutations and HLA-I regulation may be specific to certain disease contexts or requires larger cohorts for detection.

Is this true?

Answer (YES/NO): NO